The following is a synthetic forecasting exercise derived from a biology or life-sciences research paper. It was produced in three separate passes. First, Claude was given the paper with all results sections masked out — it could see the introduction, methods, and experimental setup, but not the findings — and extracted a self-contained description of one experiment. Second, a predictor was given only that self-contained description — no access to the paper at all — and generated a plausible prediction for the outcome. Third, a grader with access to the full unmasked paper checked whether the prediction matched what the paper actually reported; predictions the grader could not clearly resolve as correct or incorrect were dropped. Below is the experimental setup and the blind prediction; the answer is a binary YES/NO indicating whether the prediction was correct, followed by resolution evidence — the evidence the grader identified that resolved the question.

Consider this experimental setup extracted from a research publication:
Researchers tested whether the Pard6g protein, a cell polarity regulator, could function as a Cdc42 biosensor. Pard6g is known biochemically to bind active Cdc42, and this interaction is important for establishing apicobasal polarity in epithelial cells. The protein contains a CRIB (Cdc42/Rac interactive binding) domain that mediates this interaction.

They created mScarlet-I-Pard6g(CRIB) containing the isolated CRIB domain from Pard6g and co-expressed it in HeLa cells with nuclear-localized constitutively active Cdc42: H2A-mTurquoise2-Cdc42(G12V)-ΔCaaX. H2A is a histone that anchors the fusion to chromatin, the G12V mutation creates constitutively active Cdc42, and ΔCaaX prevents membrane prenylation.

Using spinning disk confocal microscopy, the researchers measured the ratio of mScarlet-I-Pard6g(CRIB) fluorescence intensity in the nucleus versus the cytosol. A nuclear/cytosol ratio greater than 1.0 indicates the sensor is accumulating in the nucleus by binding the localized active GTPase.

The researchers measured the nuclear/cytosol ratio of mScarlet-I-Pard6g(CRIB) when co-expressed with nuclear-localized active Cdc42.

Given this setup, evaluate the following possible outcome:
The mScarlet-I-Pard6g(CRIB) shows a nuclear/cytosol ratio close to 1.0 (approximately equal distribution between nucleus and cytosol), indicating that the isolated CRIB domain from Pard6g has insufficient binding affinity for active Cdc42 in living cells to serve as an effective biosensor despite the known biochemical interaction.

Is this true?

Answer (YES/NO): NO